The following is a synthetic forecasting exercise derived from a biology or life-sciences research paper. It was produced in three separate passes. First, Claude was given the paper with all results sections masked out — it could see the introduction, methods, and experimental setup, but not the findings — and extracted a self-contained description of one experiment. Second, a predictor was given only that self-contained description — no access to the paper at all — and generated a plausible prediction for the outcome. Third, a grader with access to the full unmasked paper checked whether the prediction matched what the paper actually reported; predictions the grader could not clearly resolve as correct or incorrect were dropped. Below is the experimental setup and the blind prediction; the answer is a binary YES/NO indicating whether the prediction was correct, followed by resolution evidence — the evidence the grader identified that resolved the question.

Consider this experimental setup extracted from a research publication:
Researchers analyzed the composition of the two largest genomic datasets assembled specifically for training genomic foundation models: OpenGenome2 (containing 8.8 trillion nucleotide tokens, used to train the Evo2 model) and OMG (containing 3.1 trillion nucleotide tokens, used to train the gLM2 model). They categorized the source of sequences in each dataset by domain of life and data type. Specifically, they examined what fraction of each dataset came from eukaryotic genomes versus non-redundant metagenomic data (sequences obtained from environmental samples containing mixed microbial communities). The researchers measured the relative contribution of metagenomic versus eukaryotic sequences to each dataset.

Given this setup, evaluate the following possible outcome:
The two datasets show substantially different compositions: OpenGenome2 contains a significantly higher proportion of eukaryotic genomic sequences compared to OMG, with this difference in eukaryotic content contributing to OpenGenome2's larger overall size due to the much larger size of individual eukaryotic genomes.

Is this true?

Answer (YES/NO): YES